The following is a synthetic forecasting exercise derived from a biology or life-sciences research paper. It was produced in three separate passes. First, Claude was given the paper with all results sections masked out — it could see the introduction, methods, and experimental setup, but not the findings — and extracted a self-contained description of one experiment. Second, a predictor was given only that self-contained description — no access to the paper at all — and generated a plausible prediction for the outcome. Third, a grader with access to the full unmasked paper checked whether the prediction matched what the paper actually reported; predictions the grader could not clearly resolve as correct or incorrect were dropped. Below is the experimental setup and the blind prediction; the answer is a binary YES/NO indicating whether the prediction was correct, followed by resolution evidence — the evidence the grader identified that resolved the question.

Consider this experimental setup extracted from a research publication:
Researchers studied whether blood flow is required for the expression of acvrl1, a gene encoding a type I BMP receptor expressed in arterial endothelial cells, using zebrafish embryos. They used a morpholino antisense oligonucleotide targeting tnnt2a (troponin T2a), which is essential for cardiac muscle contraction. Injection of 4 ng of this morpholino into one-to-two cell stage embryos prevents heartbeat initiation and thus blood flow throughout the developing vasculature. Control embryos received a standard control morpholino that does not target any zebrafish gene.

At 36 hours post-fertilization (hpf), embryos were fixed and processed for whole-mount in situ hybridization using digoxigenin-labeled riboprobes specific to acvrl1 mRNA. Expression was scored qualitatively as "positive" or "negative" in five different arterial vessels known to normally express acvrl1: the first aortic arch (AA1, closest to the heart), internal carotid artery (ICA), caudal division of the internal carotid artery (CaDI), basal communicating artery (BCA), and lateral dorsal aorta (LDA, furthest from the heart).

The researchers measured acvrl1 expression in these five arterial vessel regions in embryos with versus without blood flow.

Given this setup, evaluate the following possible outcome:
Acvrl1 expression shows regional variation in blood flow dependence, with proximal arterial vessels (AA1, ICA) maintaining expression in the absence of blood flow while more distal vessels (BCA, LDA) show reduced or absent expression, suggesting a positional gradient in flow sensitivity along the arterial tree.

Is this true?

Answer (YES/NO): YES